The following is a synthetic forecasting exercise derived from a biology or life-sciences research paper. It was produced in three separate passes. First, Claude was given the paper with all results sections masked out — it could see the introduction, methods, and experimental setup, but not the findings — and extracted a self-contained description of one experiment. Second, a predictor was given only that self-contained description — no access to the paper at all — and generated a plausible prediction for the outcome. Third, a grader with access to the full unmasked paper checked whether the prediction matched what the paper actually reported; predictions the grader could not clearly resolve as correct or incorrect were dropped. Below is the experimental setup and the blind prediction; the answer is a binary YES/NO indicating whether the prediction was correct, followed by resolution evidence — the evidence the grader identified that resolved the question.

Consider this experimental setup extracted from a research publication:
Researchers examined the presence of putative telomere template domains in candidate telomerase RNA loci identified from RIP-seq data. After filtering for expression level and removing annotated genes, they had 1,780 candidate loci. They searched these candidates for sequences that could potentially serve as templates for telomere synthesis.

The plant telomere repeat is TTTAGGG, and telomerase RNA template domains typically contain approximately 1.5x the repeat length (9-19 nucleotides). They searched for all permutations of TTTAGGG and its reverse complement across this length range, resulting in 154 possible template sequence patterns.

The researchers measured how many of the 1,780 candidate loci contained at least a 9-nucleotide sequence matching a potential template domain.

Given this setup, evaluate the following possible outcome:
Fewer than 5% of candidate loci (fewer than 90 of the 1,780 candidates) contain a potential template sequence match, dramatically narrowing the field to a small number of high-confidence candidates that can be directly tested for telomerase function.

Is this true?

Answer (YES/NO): NO